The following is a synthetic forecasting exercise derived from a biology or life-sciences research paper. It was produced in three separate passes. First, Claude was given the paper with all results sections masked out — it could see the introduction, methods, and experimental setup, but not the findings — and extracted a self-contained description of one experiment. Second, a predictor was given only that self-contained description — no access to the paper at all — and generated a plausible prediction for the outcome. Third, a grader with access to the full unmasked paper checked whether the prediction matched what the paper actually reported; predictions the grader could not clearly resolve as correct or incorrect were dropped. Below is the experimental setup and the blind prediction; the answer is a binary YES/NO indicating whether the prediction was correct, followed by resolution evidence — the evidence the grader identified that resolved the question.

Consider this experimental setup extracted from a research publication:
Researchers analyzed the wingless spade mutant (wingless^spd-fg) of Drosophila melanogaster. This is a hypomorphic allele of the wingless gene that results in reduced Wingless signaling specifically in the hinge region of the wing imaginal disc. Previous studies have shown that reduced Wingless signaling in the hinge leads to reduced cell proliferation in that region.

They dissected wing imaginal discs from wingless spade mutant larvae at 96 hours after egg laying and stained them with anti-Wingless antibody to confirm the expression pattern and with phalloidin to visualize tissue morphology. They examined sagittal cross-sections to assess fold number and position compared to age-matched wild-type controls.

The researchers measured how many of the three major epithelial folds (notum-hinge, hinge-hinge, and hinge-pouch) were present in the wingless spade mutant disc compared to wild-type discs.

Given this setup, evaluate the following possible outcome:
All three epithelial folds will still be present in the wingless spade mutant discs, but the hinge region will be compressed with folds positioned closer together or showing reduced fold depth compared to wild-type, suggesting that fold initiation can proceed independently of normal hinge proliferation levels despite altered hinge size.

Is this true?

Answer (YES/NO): NO